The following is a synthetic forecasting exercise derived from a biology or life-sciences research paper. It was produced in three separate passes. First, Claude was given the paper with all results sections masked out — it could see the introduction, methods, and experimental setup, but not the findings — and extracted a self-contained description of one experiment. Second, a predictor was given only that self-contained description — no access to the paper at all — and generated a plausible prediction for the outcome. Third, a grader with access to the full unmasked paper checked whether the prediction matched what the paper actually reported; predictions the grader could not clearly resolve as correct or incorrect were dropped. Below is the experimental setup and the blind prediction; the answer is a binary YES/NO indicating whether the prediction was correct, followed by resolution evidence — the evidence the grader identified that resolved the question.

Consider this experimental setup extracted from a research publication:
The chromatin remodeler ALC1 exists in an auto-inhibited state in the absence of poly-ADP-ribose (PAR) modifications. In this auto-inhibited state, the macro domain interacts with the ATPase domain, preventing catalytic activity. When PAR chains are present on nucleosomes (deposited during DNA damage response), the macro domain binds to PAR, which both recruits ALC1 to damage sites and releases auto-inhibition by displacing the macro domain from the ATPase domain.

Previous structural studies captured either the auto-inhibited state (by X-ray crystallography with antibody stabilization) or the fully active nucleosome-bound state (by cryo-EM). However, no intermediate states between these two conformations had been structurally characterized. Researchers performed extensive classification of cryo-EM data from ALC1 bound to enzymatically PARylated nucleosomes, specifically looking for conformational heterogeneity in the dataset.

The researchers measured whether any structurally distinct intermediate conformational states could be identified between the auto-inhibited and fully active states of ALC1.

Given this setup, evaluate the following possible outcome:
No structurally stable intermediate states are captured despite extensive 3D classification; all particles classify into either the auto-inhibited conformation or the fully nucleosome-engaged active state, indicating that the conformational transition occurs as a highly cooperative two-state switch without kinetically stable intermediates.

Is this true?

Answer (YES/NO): NO